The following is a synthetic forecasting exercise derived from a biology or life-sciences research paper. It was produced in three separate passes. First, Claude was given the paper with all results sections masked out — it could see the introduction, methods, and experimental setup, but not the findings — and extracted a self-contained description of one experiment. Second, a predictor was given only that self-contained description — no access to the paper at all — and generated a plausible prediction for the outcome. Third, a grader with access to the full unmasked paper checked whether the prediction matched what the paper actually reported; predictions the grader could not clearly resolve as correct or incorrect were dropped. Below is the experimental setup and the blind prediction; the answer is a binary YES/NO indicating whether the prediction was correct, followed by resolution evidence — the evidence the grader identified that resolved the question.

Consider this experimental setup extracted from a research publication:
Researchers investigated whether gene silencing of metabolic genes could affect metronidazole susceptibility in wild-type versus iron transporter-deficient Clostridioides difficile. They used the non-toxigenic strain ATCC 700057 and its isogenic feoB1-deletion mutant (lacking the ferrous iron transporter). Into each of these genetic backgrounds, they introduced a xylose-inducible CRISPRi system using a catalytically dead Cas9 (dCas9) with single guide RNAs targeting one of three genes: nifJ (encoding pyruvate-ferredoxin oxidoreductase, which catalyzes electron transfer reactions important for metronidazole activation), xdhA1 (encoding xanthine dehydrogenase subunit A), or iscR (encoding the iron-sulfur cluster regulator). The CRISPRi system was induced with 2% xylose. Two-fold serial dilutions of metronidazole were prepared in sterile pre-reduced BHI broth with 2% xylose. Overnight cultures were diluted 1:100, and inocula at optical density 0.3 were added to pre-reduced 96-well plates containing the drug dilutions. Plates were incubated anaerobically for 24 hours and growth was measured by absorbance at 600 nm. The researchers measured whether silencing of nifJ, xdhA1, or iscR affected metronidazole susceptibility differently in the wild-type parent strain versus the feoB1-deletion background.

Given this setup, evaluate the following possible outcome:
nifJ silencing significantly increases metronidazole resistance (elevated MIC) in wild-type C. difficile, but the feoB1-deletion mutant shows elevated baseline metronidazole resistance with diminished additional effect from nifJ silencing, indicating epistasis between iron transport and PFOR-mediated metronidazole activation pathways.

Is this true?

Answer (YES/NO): NO